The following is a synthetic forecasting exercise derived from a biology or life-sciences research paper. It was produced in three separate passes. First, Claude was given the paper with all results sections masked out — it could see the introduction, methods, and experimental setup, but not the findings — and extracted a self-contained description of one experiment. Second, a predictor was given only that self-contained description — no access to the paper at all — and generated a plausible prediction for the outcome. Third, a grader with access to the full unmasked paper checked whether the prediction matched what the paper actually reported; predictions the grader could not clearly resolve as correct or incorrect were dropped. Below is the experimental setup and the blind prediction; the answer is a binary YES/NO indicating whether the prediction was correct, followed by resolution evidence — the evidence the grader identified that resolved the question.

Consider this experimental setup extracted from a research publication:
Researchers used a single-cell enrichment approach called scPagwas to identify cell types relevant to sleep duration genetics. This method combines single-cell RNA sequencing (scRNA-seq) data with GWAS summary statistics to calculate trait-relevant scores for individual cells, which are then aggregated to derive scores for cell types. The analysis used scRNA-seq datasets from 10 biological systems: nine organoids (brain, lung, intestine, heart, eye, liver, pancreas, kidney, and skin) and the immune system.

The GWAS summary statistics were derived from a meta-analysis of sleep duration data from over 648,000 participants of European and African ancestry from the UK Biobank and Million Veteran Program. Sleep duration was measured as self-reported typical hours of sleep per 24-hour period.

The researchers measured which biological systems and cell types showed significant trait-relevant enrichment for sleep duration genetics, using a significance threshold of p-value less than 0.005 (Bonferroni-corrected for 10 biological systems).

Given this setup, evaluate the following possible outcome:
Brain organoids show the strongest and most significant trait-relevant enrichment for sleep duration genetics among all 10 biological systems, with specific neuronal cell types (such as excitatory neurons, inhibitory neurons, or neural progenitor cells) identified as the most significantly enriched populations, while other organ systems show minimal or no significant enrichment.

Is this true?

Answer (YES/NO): NO